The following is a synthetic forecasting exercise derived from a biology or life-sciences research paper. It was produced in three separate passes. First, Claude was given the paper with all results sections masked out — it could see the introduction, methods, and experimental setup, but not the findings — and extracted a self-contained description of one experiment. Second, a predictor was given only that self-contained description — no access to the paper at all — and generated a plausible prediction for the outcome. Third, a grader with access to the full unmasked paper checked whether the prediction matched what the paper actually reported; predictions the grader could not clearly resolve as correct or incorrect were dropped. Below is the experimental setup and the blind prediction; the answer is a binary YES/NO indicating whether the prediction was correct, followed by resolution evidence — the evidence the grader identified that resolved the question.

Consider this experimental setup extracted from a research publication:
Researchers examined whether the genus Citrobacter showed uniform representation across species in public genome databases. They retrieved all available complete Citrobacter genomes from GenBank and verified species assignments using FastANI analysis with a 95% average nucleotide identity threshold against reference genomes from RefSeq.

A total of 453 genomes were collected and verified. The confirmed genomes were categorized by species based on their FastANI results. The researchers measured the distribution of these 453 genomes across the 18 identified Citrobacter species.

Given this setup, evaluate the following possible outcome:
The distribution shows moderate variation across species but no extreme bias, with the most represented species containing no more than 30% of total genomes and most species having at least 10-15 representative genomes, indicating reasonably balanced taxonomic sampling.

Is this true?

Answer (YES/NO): NO